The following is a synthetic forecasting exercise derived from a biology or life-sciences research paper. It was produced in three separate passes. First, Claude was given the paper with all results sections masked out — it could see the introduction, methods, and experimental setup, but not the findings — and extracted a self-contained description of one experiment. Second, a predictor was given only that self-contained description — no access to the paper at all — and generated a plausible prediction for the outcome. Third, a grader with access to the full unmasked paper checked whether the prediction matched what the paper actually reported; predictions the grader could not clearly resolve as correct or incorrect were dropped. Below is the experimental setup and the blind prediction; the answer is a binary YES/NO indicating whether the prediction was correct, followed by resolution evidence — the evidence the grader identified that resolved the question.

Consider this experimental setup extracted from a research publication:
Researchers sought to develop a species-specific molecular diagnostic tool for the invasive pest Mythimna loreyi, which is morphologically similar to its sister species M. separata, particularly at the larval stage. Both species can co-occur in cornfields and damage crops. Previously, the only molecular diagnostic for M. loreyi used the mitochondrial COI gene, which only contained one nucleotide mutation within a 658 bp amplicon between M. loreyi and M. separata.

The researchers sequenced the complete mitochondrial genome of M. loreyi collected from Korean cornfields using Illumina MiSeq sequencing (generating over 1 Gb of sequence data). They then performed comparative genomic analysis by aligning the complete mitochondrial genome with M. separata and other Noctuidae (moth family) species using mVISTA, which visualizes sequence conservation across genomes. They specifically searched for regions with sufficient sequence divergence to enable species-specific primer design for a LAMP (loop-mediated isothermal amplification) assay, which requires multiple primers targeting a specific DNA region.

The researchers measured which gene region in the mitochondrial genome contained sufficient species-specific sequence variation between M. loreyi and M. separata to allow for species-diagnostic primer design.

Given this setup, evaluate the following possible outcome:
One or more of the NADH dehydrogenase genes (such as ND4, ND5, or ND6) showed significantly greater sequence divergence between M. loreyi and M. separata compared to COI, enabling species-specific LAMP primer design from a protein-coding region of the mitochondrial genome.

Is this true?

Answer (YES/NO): YES